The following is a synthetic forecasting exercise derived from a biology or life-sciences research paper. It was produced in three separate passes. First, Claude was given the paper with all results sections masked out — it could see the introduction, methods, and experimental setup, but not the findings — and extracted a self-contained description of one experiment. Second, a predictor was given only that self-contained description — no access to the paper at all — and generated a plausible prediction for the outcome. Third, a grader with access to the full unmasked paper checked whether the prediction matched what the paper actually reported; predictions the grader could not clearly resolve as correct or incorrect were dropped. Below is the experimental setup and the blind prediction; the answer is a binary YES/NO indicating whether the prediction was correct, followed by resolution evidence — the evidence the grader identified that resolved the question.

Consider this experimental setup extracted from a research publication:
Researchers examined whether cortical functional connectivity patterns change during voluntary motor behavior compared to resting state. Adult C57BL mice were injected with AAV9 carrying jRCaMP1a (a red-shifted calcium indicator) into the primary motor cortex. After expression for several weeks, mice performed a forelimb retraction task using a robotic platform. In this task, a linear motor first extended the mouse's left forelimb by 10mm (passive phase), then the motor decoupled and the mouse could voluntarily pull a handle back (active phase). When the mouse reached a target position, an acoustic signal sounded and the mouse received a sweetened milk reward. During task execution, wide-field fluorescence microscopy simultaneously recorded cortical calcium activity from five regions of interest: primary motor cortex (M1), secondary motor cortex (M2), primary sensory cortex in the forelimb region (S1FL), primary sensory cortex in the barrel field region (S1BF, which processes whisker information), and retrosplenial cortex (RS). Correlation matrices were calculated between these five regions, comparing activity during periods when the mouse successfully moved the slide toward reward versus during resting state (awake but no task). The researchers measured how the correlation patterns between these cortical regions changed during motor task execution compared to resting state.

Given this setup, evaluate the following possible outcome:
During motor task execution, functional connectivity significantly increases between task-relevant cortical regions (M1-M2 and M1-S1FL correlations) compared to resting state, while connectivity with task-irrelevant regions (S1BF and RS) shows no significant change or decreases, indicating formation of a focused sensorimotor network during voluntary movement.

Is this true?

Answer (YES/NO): NO